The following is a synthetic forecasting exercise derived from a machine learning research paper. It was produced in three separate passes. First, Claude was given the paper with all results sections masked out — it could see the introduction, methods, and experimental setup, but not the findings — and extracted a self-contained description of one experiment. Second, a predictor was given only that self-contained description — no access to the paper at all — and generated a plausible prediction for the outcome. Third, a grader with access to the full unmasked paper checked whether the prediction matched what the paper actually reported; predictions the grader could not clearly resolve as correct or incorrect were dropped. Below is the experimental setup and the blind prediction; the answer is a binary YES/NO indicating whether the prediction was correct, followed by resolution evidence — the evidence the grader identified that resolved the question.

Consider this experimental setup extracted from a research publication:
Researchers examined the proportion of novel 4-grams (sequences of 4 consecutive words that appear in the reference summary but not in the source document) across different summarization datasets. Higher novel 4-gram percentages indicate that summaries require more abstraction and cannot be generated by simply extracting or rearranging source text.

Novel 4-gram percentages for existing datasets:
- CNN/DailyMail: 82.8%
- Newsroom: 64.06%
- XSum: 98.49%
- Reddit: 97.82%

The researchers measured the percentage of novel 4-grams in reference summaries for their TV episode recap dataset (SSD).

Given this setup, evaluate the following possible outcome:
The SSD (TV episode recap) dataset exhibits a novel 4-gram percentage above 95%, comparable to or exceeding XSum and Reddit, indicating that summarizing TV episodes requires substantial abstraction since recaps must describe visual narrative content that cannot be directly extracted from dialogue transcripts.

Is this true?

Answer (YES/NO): YES